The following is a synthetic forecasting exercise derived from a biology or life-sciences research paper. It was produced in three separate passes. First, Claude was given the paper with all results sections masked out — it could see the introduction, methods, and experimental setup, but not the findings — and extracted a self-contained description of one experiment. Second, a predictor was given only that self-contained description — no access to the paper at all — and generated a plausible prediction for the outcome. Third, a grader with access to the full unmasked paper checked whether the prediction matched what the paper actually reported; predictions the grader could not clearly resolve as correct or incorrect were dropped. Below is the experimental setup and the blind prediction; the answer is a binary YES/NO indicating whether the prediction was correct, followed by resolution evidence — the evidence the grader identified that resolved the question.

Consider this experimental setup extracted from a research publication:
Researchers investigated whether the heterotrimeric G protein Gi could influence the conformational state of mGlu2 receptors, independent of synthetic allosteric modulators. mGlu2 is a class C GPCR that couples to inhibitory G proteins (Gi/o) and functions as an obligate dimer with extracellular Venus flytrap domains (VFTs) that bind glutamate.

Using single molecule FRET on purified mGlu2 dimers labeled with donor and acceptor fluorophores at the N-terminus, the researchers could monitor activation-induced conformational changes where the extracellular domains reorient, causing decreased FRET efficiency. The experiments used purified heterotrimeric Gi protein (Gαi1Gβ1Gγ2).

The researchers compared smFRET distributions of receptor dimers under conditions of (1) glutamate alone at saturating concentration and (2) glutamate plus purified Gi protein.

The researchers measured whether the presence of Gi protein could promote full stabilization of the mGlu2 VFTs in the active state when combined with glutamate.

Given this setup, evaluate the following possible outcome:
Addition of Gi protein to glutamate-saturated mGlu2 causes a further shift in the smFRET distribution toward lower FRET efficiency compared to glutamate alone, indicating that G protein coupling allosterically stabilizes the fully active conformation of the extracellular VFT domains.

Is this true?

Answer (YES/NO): YES